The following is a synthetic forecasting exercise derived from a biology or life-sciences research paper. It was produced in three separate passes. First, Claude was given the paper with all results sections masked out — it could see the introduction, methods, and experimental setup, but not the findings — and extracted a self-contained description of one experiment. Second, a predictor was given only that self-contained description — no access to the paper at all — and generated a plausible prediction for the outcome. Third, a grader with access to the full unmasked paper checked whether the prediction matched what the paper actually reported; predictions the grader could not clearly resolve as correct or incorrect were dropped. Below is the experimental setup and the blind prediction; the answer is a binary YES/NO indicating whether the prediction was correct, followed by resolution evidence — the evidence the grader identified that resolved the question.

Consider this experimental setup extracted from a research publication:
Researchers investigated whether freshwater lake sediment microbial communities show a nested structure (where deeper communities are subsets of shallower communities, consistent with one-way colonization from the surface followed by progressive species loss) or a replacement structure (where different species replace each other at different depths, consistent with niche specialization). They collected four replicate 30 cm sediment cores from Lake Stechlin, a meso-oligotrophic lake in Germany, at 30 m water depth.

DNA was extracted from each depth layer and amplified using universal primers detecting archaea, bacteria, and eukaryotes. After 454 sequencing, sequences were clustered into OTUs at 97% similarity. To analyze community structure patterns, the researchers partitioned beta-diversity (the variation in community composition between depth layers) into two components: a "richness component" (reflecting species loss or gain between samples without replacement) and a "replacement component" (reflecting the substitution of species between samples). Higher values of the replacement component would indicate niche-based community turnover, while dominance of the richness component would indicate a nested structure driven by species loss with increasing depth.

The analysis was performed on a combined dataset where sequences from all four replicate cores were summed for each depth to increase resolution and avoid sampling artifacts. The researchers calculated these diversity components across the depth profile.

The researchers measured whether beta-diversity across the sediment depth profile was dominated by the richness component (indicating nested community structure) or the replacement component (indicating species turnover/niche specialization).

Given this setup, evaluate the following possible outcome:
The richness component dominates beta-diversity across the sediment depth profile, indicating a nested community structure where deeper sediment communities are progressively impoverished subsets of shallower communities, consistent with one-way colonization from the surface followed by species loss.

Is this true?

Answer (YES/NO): NO